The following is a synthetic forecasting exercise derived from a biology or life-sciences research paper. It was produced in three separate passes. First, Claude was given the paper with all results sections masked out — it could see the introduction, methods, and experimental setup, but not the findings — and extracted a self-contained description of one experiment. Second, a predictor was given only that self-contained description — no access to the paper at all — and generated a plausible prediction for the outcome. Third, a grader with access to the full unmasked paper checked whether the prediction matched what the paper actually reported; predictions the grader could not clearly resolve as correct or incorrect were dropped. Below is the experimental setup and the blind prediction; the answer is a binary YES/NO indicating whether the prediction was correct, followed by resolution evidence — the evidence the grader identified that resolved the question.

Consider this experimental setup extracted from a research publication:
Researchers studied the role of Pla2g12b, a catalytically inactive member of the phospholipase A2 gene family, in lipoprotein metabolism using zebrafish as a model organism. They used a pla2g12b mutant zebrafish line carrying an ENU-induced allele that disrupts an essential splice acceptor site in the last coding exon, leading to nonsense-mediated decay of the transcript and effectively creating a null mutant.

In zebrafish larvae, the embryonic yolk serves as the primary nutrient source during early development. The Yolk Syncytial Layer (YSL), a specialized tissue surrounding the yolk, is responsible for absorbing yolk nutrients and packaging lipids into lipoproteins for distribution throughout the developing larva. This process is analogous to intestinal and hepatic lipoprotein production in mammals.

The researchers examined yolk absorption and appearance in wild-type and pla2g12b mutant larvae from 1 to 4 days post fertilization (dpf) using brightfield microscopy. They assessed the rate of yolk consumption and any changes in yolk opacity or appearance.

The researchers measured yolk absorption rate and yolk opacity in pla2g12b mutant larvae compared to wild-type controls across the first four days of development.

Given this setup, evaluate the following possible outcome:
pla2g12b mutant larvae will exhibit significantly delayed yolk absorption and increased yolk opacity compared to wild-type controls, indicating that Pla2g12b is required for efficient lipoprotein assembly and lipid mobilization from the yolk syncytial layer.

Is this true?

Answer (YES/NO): YES